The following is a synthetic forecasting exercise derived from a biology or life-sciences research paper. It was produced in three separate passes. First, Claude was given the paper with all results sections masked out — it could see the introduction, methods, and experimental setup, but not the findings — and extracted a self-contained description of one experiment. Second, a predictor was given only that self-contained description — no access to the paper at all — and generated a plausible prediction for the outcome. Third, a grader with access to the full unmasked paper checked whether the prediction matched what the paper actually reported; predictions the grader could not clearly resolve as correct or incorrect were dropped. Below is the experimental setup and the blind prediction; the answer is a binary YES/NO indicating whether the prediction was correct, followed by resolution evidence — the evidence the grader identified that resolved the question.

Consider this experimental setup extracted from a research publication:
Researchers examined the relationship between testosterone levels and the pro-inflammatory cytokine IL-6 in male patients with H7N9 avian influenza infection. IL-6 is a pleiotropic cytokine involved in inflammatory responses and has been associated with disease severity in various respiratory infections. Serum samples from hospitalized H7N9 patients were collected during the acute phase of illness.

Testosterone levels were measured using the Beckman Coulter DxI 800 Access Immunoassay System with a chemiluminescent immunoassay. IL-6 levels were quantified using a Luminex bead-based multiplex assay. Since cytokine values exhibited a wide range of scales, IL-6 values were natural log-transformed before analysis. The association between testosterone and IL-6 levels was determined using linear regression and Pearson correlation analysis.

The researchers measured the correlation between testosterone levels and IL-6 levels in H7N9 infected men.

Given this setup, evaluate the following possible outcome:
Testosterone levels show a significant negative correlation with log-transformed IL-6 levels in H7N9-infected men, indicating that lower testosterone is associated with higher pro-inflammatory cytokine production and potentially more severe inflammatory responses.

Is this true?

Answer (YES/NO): YES